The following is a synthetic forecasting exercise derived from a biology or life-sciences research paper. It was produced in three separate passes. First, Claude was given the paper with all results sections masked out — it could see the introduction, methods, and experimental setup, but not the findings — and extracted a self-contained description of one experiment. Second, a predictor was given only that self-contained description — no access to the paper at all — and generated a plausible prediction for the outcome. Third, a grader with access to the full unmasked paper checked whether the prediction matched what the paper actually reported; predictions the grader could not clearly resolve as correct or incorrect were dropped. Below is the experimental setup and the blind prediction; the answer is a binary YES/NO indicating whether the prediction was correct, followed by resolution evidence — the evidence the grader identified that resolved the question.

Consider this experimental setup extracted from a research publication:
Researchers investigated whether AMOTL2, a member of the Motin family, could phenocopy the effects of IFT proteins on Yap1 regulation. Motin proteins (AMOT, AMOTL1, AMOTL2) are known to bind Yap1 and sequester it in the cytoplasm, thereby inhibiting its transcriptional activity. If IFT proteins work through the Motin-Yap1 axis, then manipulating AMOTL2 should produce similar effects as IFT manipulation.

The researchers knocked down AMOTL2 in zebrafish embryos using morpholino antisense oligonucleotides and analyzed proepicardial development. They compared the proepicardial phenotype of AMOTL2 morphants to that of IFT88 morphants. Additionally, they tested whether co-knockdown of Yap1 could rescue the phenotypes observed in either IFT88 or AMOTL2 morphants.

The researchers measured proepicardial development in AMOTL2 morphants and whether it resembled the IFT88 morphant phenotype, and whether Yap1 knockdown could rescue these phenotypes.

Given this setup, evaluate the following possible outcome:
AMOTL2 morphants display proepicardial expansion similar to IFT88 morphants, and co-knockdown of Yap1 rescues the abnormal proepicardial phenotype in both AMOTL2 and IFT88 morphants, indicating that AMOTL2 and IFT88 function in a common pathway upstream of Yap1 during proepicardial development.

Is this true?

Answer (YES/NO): NO